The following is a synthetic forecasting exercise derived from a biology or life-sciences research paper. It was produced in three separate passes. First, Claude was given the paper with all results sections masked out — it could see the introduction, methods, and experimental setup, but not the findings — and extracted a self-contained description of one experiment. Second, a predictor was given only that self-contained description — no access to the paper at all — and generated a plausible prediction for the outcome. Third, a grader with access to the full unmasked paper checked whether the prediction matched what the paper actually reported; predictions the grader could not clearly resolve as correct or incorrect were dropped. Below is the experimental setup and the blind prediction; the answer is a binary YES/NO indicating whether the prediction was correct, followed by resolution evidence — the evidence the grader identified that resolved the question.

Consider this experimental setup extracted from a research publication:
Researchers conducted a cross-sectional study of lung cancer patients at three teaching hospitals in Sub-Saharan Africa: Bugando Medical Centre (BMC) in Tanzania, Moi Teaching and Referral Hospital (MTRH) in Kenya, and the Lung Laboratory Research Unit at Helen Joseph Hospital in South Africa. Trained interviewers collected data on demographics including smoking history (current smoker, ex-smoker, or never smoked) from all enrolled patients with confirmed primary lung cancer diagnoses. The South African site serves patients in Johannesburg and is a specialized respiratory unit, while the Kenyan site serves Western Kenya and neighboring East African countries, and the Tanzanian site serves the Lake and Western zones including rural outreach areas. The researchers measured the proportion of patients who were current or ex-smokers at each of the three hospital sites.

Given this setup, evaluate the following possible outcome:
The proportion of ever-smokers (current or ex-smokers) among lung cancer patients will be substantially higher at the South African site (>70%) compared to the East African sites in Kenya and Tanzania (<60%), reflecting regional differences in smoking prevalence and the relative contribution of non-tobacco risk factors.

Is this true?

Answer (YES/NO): YES